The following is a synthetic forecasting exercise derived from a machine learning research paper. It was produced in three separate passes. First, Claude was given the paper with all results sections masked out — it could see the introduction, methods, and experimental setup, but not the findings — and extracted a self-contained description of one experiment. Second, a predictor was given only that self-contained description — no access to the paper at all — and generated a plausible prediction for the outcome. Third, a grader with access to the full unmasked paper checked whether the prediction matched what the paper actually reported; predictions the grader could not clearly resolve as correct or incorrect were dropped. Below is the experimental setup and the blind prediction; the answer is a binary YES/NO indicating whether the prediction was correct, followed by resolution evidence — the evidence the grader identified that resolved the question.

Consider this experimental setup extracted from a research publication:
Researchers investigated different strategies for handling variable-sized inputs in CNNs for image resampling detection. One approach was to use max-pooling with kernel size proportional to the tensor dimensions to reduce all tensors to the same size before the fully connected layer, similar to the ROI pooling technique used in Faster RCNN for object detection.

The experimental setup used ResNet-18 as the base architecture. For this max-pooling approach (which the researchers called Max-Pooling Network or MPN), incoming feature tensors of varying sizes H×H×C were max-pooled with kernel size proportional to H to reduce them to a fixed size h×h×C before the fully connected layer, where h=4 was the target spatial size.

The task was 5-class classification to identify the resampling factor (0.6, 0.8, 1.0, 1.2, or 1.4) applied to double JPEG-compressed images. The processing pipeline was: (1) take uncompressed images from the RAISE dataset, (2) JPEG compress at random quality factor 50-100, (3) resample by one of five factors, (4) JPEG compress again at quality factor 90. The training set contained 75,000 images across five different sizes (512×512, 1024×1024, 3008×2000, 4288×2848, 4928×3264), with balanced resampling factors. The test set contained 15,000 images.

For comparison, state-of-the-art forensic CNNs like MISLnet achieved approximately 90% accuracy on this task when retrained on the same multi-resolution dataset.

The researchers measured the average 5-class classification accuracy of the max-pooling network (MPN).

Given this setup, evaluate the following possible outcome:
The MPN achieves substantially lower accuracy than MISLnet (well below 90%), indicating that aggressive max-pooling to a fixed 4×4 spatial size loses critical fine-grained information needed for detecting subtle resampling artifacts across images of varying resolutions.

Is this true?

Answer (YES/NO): YES